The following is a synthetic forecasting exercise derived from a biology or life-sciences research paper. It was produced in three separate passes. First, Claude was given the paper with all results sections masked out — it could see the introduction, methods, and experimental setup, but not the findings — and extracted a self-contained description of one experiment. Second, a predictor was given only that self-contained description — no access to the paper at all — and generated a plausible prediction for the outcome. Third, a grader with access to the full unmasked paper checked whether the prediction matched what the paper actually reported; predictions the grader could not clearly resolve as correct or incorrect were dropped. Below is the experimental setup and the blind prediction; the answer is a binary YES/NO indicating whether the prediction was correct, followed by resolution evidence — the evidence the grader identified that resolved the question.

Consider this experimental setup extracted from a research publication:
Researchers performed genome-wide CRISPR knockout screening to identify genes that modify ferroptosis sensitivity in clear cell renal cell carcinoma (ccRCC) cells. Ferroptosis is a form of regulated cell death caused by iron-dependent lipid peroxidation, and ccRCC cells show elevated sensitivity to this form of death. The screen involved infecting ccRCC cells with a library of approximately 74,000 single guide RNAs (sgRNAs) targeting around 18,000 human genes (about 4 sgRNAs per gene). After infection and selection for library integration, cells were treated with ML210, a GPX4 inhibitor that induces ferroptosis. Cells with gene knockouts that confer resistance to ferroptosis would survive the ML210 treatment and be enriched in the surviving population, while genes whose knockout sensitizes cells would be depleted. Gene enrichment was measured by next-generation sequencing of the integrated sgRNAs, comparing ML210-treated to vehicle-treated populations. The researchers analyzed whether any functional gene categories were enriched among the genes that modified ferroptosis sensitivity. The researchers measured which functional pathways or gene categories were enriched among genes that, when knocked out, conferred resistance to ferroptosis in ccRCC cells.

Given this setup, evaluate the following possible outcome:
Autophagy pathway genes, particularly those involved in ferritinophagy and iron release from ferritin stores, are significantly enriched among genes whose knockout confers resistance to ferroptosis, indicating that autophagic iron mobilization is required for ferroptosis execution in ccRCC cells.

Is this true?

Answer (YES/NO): NO